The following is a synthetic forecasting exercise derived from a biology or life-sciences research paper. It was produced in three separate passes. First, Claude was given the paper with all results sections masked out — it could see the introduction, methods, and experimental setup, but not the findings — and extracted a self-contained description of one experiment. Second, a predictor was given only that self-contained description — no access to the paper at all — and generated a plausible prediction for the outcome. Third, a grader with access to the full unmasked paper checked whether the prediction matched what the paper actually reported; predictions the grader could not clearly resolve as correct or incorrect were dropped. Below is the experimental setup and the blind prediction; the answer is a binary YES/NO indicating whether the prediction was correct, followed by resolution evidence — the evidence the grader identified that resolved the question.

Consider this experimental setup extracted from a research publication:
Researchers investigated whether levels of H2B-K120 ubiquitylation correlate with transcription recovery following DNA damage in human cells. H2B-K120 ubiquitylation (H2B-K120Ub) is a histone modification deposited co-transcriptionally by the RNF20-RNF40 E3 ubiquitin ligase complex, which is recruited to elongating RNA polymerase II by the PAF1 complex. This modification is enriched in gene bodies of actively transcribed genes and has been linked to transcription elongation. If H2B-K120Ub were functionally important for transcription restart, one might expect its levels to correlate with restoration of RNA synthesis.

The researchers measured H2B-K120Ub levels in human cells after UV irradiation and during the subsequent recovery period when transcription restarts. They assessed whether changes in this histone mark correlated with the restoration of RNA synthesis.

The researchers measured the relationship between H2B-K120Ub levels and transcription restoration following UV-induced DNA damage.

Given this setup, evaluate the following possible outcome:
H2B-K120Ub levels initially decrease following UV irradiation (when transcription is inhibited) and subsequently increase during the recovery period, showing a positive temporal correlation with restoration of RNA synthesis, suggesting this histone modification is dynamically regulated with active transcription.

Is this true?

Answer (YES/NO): NO